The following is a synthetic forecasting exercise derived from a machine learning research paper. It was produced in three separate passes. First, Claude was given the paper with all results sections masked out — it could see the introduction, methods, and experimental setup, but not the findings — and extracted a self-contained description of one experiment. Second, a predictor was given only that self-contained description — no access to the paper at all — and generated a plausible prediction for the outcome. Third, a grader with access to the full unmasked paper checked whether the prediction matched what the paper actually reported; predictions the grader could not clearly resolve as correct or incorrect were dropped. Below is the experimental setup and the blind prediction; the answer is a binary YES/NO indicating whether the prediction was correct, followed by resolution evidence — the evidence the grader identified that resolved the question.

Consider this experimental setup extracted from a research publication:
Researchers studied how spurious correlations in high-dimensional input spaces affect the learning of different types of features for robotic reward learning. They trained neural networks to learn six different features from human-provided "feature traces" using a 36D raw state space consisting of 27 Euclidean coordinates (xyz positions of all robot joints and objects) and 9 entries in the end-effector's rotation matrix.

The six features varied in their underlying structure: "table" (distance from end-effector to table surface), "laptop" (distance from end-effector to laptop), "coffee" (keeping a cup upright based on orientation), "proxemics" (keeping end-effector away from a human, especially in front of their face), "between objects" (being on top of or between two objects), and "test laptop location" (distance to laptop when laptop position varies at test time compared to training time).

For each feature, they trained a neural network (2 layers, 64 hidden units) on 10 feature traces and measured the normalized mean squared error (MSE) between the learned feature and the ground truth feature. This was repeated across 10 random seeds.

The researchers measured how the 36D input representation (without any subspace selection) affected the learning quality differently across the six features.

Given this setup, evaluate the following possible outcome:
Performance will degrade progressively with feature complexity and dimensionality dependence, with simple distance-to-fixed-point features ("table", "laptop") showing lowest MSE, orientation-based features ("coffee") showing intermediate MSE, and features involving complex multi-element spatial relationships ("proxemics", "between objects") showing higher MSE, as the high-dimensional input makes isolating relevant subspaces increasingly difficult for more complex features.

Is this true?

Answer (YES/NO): NO